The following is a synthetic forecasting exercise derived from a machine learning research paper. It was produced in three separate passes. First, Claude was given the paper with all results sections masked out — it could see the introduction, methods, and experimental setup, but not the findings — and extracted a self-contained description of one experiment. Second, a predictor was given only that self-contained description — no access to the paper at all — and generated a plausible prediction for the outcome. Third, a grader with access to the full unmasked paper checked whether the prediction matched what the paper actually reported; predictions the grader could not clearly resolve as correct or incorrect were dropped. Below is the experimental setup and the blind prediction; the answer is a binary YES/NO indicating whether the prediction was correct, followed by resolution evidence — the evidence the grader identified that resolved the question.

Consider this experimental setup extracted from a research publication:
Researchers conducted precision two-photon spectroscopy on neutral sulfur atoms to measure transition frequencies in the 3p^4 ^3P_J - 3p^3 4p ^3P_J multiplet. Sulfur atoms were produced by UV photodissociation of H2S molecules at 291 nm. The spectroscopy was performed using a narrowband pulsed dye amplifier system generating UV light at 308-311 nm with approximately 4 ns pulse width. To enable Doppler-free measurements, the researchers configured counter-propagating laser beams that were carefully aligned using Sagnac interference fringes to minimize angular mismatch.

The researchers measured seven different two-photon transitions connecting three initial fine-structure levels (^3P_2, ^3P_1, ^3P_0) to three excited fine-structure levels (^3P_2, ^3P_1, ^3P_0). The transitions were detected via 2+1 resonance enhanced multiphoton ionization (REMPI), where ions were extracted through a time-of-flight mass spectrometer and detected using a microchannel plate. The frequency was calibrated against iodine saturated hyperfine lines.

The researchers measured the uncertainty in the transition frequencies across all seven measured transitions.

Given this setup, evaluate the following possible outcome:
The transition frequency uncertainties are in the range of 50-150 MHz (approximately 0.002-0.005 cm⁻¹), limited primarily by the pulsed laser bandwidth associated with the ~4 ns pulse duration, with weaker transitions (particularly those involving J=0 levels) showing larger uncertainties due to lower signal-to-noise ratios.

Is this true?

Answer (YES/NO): NO